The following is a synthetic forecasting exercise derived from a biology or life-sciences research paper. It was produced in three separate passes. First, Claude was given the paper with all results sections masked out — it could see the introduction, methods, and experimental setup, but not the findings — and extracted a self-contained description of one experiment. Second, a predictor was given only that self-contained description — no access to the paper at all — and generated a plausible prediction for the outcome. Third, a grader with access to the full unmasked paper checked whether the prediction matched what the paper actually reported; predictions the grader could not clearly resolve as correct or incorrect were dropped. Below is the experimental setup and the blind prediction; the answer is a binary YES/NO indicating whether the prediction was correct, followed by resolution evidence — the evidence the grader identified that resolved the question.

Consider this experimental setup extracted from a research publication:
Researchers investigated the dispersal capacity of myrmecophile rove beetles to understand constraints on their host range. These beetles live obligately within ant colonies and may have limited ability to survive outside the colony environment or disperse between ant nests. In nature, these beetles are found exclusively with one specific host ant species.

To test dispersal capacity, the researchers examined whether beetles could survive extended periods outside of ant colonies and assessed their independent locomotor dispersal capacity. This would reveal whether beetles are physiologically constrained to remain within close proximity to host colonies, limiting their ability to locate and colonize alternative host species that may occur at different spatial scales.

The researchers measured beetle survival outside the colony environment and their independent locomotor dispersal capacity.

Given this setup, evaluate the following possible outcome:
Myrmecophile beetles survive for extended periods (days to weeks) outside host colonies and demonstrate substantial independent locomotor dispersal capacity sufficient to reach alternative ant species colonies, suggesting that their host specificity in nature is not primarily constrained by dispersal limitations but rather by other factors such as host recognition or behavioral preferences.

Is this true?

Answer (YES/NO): NO